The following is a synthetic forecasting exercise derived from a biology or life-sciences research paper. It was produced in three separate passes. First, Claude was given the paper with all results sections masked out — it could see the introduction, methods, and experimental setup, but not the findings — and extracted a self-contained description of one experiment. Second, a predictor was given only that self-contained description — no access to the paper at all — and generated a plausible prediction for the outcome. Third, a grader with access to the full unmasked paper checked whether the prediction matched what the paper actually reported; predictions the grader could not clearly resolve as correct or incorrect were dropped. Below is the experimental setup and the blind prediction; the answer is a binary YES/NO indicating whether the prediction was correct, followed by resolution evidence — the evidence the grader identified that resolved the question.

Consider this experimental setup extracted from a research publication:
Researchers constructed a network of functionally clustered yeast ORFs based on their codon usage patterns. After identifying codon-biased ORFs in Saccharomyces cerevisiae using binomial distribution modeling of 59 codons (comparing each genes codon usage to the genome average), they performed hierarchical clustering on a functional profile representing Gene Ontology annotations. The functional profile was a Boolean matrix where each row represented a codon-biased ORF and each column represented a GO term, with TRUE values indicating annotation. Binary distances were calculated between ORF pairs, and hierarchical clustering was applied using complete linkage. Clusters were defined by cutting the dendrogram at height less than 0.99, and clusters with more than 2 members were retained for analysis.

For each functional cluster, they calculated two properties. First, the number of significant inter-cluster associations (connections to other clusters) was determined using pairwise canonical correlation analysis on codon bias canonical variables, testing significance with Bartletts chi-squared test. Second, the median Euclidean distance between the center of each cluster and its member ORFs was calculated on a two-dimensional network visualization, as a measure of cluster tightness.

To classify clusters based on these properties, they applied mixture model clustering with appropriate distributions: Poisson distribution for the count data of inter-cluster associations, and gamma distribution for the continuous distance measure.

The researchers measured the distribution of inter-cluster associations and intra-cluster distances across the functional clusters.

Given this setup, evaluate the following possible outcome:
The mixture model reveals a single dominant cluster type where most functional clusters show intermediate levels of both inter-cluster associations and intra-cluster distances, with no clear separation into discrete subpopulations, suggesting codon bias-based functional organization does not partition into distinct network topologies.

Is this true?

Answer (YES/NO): NO